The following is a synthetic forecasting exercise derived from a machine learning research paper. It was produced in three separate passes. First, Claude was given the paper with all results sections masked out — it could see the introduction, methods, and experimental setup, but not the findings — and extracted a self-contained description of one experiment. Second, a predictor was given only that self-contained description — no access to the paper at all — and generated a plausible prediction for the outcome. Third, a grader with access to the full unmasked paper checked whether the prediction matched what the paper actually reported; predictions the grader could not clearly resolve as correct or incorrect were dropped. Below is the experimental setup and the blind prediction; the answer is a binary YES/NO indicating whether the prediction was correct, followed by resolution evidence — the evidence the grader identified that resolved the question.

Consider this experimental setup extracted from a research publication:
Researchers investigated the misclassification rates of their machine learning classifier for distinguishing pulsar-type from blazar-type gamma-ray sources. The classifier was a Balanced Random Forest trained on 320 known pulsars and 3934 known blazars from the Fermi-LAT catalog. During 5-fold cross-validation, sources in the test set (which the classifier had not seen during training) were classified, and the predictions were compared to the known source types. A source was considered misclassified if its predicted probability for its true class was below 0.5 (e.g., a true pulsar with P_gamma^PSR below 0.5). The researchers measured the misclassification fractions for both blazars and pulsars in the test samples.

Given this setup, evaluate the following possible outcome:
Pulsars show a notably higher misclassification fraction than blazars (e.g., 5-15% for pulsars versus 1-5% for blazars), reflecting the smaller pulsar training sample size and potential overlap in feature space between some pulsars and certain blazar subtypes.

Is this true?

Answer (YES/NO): NO